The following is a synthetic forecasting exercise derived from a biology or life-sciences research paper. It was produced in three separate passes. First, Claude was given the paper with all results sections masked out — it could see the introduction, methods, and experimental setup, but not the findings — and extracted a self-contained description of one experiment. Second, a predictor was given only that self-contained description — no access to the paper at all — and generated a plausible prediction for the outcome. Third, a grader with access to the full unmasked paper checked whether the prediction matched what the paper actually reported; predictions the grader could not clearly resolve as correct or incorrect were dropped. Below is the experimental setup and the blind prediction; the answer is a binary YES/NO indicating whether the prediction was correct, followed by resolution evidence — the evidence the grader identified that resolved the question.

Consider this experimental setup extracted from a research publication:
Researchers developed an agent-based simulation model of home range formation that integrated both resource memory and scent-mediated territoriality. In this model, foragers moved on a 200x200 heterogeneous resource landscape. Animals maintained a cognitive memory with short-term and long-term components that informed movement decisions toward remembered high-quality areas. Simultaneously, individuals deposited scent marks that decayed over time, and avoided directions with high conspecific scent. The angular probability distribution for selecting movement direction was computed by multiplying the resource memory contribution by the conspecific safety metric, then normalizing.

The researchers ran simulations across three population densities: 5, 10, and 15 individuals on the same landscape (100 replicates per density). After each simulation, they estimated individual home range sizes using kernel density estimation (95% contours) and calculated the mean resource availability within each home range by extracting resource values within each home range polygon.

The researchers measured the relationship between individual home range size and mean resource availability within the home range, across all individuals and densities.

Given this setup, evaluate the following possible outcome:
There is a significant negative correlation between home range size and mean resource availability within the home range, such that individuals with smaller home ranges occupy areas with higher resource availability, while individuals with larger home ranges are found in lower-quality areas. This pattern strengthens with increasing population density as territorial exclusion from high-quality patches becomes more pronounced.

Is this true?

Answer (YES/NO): NO